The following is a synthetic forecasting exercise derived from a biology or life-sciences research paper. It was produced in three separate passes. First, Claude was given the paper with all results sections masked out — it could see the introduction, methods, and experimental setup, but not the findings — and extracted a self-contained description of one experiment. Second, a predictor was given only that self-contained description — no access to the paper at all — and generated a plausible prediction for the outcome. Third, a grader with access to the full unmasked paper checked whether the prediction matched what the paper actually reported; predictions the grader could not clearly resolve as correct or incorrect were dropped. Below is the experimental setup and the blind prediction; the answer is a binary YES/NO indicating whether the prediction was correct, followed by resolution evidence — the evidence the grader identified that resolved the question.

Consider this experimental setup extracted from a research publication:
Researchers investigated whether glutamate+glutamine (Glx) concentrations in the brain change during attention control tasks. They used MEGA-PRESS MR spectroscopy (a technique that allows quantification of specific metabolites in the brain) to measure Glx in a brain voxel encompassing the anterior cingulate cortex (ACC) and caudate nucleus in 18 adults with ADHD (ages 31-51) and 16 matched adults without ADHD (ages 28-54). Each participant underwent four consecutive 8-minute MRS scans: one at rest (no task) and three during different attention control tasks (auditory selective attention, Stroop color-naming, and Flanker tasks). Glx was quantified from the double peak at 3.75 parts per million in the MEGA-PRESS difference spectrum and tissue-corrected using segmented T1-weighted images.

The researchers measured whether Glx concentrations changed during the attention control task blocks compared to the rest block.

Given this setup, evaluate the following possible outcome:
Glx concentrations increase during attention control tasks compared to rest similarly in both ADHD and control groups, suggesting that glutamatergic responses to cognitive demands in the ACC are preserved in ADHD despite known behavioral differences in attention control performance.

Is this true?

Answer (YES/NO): NO